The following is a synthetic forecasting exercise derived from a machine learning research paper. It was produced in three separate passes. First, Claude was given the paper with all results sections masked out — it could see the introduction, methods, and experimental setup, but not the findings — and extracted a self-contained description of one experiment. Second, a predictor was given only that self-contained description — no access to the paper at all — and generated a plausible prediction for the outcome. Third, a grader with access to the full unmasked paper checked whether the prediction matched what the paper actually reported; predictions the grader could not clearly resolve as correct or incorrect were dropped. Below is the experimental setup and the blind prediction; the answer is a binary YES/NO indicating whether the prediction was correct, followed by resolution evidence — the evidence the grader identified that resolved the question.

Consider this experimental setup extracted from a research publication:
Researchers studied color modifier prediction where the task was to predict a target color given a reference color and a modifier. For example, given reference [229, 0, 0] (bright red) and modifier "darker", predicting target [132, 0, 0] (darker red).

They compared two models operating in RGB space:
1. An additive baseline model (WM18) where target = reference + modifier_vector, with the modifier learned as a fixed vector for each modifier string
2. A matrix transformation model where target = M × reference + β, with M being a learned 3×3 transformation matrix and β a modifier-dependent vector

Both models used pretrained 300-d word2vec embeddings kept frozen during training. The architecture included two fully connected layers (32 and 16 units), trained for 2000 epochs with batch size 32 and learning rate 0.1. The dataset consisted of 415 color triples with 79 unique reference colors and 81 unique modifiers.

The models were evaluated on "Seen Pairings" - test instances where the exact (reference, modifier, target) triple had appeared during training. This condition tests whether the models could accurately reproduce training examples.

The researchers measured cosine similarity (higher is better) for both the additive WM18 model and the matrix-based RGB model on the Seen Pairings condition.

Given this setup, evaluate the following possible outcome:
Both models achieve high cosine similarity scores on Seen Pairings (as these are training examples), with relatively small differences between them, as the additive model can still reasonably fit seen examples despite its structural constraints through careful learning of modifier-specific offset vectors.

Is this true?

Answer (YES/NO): YES